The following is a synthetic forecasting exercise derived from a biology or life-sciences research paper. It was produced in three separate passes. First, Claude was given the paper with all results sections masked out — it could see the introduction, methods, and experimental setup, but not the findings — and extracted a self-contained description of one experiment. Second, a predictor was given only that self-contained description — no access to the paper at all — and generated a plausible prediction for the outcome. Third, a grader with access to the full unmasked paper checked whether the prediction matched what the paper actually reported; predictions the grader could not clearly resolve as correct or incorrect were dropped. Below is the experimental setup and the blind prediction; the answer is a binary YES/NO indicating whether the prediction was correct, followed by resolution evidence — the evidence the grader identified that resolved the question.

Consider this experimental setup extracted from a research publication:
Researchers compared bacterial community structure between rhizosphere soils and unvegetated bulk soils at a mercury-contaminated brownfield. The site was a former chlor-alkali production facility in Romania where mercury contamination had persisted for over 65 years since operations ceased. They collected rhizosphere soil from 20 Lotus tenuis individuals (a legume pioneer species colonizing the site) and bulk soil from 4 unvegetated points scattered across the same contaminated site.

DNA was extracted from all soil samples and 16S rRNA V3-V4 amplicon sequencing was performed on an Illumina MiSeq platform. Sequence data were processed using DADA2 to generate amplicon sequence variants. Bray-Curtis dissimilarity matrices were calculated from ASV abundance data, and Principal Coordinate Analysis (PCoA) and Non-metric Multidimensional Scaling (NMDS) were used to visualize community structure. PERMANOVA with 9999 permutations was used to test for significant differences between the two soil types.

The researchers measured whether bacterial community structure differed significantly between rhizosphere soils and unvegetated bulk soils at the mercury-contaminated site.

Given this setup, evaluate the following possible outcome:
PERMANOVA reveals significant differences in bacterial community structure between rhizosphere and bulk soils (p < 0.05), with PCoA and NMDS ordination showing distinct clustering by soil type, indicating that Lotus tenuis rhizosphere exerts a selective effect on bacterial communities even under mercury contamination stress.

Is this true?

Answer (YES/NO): YES